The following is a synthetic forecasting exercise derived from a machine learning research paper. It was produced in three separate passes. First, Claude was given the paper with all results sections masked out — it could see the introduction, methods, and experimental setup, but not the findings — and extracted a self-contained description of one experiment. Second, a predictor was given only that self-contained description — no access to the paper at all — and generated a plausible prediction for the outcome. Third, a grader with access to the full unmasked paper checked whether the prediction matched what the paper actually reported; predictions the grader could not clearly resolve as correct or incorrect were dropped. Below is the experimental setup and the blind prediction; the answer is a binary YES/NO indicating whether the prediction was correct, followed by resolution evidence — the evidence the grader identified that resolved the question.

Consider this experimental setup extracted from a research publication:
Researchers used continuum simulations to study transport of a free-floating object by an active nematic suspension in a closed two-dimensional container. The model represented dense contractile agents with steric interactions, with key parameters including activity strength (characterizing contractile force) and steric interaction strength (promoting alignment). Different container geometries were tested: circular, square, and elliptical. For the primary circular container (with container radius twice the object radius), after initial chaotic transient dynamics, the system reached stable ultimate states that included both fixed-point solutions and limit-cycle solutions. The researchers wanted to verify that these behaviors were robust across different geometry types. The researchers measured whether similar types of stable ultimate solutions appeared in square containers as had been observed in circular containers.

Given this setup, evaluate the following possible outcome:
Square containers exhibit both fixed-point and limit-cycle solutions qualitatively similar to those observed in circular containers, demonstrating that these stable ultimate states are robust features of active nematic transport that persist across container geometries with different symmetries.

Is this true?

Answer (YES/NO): YES